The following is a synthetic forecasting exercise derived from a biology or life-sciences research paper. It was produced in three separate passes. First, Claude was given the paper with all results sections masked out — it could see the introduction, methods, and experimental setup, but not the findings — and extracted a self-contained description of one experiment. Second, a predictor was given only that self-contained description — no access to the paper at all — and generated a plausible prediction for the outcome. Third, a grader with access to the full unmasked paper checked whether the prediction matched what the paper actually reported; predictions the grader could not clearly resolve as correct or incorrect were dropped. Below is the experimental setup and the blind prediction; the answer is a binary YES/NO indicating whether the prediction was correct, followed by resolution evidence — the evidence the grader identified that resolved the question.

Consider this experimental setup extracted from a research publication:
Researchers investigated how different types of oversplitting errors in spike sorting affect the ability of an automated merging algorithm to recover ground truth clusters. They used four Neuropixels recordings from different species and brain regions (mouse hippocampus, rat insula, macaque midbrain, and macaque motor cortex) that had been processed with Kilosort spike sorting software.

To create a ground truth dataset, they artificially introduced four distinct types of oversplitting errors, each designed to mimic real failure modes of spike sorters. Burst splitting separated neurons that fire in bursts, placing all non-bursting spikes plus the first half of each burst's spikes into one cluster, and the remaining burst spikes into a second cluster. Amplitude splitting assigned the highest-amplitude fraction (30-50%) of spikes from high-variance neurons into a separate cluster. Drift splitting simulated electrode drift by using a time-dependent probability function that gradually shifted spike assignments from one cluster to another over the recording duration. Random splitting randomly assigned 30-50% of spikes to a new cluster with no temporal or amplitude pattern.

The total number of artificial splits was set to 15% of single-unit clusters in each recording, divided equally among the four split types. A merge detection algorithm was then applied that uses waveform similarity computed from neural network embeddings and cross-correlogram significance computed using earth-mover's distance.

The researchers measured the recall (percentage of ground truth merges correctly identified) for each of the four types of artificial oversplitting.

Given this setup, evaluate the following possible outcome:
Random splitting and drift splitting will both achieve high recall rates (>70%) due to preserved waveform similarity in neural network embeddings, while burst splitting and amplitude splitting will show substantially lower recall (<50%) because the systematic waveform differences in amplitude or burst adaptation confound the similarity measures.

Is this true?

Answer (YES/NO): NO